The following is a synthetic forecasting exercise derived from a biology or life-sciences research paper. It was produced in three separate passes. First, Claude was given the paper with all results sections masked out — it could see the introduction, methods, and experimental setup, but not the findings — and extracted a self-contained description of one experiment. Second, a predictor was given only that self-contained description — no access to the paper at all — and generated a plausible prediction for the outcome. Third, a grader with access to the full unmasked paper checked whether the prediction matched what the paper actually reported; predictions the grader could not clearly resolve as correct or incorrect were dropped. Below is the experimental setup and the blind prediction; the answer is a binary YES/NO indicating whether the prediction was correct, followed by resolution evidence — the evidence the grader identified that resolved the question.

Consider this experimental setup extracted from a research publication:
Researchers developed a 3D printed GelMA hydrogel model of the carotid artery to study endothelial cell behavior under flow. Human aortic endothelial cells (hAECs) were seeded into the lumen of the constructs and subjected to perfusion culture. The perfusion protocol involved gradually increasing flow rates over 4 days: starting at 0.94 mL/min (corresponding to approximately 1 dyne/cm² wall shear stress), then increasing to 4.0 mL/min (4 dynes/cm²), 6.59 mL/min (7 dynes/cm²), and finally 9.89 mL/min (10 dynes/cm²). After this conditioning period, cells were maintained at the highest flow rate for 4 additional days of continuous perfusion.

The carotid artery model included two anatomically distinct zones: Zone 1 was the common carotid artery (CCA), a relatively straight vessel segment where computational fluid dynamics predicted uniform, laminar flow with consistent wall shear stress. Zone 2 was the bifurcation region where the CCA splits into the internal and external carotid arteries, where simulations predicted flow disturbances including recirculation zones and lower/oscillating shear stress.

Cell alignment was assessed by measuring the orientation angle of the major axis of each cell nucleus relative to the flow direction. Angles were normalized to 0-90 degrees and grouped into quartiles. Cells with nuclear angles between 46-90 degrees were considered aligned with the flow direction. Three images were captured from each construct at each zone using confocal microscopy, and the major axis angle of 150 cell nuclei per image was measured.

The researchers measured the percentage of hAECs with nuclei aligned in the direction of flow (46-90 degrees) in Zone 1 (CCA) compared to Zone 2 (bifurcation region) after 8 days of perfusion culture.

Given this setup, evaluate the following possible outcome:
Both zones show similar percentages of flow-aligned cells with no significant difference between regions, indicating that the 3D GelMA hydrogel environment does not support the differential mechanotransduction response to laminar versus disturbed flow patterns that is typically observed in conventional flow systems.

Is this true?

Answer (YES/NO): NO